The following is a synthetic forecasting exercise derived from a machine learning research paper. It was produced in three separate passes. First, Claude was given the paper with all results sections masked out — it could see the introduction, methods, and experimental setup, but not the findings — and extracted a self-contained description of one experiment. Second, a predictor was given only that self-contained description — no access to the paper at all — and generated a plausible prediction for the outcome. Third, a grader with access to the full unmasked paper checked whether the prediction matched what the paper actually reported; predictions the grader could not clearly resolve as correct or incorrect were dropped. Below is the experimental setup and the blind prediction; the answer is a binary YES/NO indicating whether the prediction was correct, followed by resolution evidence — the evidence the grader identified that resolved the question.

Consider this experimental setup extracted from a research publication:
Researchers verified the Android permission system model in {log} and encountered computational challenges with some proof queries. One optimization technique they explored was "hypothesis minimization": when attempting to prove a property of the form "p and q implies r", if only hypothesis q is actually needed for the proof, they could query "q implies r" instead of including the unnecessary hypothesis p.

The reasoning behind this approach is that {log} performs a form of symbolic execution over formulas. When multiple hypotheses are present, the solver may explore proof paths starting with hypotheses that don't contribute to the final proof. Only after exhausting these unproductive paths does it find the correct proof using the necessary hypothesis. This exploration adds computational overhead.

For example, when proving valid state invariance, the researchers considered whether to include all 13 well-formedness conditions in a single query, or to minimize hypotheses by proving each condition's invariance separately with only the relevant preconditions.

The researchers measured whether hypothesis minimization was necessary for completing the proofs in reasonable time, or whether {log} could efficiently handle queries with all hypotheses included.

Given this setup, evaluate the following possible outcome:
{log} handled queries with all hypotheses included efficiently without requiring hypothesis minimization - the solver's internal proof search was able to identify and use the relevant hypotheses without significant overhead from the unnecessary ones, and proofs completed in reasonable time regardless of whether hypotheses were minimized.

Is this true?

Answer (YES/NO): NO